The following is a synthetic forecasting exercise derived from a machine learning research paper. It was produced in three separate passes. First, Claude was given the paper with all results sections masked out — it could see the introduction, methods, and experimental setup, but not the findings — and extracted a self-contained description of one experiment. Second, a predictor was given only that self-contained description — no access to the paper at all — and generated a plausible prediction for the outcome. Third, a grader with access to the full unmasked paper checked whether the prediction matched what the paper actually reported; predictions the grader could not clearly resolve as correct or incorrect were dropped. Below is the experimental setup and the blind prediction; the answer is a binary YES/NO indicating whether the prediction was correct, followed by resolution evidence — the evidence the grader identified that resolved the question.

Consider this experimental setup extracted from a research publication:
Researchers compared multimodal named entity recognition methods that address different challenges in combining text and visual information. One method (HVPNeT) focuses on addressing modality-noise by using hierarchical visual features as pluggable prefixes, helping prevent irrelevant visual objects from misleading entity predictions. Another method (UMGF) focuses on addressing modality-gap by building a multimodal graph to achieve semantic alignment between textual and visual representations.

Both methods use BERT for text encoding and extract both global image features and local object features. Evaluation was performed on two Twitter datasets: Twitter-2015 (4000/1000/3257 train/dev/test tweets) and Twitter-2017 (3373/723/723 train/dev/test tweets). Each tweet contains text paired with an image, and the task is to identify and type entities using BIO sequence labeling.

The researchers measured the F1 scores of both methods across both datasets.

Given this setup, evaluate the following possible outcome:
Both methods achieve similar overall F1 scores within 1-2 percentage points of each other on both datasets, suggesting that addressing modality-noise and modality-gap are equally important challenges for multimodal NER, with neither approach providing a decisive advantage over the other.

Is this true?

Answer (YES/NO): NO